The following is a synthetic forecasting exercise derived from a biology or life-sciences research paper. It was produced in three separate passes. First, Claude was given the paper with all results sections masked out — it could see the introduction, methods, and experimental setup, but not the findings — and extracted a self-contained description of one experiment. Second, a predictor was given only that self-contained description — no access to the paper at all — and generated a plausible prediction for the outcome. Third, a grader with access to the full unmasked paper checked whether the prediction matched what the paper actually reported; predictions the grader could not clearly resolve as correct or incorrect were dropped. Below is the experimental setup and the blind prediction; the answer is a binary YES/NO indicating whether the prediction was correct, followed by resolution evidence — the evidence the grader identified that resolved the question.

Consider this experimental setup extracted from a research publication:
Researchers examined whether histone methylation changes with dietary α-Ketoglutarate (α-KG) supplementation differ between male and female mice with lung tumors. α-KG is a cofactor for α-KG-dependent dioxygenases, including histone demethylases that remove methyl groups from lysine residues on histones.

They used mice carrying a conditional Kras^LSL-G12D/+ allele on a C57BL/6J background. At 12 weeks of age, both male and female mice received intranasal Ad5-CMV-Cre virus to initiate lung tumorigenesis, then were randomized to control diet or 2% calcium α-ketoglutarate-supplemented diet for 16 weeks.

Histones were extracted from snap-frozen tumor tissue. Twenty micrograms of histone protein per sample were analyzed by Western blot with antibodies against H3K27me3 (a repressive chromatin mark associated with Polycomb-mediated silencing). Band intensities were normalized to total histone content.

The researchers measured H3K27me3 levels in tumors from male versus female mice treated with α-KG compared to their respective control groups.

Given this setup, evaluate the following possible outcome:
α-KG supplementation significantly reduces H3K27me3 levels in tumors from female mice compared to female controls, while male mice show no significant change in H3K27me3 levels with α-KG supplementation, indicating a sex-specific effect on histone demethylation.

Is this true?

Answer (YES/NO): NO